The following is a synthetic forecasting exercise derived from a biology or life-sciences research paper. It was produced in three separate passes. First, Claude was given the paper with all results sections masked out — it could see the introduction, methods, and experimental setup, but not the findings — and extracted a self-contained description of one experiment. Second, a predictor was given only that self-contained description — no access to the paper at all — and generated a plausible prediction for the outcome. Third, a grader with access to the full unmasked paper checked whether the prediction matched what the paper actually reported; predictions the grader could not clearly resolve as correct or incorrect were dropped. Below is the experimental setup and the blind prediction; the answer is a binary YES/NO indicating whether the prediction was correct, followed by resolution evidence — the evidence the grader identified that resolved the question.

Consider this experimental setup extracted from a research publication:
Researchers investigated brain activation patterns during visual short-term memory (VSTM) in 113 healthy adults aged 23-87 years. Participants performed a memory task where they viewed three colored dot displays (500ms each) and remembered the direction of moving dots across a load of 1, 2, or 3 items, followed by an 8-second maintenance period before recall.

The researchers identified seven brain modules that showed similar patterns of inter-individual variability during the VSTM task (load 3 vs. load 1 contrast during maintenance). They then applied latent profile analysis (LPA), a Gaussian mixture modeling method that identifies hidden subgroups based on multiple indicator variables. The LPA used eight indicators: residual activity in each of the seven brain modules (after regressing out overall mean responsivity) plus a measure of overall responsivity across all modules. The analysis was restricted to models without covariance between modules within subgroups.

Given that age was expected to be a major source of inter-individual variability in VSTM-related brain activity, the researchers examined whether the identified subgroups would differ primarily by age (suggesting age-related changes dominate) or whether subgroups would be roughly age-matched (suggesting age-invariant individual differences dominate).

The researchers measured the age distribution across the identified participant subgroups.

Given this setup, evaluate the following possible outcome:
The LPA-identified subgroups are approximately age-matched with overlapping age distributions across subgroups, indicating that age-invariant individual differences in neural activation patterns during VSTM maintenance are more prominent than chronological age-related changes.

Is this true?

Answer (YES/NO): YES